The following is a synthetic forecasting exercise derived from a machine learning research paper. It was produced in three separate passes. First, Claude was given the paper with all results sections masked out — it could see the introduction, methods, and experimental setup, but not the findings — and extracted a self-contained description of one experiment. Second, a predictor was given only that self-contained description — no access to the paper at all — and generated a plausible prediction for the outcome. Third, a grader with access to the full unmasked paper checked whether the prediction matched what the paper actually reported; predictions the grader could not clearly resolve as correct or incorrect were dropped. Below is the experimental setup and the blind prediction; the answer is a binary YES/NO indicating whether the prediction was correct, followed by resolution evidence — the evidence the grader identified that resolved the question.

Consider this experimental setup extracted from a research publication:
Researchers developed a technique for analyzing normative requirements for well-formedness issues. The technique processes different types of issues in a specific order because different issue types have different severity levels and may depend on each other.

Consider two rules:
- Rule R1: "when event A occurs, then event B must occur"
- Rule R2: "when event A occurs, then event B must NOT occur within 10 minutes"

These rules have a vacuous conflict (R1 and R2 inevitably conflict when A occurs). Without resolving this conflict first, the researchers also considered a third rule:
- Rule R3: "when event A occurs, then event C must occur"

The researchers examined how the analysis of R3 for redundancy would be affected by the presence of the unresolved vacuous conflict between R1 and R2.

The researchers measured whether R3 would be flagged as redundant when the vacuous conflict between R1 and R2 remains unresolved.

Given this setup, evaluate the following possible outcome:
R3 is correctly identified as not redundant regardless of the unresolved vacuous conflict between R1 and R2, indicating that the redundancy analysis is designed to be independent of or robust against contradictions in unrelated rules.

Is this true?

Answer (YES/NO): NO